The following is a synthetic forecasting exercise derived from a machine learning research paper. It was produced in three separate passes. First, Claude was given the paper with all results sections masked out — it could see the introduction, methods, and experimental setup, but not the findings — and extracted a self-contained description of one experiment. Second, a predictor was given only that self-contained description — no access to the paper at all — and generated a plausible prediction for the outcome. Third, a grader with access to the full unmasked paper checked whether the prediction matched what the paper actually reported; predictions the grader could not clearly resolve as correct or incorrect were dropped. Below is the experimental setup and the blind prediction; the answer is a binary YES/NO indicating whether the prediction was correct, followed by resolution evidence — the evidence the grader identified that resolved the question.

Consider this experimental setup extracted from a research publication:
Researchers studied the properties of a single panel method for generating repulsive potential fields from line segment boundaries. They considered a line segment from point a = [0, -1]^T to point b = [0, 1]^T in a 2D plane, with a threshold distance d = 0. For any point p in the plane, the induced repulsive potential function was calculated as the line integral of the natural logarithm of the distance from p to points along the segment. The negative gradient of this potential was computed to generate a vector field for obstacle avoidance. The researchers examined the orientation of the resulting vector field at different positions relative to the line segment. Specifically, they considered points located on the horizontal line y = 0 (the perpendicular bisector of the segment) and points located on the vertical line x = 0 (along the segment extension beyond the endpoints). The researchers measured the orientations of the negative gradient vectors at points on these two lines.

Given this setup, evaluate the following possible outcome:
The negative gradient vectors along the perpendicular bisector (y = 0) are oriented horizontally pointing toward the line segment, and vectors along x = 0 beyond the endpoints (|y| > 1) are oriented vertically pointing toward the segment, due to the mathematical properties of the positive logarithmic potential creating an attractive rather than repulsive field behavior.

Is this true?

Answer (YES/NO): NO